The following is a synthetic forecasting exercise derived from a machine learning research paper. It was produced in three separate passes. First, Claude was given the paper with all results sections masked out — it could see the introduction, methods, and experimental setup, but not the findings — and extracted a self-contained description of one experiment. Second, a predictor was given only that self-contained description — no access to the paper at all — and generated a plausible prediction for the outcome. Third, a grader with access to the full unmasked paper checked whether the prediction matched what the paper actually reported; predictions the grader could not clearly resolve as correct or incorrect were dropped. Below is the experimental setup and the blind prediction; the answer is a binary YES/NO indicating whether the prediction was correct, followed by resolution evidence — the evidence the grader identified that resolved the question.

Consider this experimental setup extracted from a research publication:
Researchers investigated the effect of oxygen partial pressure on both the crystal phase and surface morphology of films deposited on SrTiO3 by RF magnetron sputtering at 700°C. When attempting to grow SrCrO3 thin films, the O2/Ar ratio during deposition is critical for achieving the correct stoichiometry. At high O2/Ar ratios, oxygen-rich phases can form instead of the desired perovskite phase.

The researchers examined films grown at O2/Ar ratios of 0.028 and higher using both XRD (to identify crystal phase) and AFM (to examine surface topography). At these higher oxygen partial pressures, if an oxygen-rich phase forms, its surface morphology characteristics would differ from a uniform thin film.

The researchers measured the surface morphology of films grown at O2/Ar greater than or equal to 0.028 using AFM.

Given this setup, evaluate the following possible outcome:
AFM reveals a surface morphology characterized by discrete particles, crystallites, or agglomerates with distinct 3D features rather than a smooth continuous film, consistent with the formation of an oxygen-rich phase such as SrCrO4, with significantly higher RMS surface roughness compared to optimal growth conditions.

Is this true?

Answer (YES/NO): YES